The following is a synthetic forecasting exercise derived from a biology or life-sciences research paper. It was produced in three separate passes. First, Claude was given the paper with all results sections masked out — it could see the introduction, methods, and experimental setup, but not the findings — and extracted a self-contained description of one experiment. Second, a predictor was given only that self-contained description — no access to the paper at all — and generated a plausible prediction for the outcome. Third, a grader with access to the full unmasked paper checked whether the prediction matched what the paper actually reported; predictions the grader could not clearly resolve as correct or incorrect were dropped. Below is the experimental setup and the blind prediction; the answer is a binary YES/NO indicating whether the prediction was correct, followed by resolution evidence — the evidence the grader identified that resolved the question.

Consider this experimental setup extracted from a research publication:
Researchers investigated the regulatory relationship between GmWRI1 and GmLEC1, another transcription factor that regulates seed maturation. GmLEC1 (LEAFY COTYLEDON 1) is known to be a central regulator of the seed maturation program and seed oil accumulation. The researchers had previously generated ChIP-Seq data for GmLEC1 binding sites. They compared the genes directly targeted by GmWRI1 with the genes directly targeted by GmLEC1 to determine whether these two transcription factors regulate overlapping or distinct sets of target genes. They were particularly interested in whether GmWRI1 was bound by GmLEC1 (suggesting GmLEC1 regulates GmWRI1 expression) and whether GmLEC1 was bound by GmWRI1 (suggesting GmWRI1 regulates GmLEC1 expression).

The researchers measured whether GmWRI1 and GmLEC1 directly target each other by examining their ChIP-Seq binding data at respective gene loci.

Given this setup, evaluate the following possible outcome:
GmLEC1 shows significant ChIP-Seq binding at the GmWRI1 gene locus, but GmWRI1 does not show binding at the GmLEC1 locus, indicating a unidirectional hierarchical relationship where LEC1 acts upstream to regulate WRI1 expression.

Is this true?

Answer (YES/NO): NO